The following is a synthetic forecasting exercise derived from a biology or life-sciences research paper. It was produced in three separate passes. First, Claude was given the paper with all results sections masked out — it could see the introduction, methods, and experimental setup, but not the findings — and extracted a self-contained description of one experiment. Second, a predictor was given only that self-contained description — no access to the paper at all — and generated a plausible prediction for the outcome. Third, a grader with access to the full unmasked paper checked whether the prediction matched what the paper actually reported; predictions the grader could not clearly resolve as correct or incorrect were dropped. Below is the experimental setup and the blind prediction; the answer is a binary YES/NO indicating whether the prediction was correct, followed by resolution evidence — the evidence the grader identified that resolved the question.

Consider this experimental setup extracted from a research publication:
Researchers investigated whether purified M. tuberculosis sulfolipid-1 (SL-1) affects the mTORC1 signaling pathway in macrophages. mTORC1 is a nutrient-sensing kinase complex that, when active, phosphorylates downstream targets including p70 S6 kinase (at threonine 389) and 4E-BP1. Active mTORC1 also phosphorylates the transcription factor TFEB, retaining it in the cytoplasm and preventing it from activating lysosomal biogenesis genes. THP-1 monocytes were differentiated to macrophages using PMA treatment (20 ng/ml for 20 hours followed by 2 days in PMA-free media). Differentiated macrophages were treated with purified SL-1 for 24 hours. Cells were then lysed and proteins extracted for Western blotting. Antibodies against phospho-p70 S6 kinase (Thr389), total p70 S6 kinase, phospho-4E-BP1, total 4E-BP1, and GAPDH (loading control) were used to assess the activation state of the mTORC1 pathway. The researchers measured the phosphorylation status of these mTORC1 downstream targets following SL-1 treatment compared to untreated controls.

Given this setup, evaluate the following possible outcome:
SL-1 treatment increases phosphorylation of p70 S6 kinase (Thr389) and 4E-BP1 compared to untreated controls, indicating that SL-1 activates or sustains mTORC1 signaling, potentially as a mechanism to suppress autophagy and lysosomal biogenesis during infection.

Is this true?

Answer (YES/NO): NO